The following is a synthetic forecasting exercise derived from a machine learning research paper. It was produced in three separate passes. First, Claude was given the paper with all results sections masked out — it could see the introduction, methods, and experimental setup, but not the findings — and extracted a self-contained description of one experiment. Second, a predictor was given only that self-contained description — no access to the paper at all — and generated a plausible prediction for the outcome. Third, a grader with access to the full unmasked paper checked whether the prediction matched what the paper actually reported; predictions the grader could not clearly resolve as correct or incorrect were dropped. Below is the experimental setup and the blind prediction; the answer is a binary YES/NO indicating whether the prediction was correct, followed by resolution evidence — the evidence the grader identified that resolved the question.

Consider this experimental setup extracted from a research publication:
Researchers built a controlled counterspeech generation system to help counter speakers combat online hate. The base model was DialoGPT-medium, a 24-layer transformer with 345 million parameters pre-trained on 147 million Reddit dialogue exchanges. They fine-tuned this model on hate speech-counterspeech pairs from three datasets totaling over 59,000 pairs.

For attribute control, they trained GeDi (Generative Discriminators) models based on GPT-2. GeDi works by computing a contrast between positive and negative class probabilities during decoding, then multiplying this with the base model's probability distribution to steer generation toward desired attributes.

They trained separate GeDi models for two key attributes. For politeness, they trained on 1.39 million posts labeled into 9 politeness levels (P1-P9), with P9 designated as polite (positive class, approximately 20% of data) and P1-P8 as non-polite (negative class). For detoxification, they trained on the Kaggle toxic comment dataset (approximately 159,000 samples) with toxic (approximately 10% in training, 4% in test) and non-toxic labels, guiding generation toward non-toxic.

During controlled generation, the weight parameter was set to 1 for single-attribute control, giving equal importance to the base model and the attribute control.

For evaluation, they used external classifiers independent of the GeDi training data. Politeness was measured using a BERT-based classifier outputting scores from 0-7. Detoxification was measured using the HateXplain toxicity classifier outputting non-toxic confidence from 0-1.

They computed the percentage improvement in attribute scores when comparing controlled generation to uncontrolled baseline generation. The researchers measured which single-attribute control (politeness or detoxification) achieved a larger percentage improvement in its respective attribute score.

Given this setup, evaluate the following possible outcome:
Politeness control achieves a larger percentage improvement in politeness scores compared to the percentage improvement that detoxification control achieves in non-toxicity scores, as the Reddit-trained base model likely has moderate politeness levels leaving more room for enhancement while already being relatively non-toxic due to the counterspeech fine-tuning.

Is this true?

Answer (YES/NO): YES